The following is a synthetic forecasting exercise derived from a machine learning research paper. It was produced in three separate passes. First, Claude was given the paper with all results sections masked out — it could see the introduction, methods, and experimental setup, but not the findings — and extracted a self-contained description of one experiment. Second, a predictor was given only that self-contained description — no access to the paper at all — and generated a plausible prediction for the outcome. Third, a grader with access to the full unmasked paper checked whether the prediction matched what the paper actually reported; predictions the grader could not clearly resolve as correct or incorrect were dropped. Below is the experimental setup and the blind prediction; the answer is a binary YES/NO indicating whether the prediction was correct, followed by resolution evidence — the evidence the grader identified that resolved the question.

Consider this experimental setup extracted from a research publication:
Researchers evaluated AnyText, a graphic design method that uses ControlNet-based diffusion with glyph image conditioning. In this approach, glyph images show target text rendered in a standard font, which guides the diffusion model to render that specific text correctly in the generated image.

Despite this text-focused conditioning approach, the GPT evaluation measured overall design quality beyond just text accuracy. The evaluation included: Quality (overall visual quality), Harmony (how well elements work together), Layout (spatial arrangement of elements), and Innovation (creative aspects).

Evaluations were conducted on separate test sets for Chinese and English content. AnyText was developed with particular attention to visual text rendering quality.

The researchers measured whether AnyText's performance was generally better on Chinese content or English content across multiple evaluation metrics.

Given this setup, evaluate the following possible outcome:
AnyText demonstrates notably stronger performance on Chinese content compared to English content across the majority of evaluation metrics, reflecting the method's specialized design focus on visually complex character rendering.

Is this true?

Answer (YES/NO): YES